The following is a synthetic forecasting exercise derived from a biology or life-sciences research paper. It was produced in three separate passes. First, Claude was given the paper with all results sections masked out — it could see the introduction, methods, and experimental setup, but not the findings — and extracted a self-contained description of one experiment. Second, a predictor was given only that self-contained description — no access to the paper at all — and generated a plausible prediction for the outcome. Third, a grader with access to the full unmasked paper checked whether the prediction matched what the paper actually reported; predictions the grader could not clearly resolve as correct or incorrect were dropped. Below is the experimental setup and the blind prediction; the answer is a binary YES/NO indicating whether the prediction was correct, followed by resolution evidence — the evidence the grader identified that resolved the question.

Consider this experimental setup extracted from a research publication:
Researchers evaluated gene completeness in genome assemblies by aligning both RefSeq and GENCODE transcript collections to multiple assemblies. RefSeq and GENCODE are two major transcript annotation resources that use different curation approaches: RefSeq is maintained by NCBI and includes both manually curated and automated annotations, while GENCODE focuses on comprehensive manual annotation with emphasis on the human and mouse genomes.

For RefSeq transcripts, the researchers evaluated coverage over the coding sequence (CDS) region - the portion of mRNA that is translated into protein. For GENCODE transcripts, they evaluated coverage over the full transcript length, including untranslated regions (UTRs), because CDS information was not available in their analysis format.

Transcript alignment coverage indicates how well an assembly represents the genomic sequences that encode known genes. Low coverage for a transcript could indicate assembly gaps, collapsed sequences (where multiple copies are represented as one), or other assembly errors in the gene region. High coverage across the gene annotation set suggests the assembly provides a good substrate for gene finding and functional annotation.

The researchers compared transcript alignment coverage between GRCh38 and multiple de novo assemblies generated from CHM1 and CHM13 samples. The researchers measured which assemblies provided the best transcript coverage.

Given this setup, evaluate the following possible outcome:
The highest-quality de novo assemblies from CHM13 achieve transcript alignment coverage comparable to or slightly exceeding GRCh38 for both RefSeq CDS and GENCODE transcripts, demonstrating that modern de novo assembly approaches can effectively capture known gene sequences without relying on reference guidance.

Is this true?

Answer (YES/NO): NO